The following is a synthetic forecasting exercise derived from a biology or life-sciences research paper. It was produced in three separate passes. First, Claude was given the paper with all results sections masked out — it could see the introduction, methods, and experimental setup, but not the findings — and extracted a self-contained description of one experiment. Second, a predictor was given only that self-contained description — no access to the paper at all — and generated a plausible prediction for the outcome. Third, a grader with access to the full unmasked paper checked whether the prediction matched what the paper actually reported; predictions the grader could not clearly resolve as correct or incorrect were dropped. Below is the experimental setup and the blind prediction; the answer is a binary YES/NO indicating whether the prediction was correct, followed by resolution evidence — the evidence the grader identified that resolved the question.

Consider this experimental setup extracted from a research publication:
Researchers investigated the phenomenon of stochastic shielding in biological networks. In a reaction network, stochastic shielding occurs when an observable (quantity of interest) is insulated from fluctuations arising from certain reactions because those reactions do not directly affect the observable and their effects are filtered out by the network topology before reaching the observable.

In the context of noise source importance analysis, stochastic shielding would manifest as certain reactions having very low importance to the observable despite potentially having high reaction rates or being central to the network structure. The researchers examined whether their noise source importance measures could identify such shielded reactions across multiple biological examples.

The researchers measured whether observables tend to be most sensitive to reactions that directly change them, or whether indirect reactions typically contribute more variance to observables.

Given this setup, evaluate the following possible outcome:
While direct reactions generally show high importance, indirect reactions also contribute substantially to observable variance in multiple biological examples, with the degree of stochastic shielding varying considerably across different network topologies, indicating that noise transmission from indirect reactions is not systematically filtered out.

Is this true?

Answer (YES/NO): YES